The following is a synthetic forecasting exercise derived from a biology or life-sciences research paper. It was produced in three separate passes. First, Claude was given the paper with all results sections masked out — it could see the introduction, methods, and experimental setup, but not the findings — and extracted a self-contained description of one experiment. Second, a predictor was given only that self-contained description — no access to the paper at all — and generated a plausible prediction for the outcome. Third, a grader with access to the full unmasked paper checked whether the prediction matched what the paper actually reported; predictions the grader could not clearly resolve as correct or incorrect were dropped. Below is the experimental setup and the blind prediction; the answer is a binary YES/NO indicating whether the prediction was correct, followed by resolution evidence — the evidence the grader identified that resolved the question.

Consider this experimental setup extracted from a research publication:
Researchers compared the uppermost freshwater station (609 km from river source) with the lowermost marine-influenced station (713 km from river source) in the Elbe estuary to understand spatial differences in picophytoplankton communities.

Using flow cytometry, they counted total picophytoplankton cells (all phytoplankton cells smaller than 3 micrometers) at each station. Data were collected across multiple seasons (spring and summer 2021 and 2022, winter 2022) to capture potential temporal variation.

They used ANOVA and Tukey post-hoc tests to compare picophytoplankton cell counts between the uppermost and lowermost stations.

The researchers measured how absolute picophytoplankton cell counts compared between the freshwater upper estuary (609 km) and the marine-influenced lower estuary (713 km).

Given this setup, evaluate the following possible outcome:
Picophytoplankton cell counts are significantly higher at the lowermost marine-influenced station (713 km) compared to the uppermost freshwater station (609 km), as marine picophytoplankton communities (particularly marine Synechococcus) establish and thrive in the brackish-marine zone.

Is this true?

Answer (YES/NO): NO